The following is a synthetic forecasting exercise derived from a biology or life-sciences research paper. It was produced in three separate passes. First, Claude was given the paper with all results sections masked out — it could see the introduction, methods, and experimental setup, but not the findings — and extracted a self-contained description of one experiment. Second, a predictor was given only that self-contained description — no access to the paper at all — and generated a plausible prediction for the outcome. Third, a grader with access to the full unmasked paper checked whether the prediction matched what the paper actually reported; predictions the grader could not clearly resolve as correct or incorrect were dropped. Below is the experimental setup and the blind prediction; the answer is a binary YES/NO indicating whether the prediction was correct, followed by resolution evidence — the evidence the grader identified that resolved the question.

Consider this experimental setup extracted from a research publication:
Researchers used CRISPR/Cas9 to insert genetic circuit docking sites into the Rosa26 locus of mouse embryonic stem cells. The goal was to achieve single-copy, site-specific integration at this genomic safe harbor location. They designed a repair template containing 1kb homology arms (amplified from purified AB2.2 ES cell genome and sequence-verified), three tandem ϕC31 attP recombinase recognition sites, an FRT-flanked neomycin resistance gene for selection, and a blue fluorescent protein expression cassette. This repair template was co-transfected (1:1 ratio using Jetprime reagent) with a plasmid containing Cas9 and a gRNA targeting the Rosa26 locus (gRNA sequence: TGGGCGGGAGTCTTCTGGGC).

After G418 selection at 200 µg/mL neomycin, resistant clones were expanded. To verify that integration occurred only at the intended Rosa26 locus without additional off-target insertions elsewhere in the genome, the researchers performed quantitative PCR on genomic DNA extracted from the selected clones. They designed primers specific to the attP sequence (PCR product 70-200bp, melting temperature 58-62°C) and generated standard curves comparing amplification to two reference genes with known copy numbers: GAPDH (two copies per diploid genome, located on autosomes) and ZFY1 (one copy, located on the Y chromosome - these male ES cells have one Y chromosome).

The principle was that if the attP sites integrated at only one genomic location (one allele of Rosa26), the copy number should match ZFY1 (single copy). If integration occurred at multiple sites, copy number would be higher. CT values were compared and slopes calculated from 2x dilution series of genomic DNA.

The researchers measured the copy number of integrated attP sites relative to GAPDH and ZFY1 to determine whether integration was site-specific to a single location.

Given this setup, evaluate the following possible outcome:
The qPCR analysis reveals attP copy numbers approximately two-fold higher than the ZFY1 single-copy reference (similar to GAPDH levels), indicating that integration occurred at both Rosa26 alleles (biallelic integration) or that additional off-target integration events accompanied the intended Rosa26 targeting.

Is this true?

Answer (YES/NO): NO